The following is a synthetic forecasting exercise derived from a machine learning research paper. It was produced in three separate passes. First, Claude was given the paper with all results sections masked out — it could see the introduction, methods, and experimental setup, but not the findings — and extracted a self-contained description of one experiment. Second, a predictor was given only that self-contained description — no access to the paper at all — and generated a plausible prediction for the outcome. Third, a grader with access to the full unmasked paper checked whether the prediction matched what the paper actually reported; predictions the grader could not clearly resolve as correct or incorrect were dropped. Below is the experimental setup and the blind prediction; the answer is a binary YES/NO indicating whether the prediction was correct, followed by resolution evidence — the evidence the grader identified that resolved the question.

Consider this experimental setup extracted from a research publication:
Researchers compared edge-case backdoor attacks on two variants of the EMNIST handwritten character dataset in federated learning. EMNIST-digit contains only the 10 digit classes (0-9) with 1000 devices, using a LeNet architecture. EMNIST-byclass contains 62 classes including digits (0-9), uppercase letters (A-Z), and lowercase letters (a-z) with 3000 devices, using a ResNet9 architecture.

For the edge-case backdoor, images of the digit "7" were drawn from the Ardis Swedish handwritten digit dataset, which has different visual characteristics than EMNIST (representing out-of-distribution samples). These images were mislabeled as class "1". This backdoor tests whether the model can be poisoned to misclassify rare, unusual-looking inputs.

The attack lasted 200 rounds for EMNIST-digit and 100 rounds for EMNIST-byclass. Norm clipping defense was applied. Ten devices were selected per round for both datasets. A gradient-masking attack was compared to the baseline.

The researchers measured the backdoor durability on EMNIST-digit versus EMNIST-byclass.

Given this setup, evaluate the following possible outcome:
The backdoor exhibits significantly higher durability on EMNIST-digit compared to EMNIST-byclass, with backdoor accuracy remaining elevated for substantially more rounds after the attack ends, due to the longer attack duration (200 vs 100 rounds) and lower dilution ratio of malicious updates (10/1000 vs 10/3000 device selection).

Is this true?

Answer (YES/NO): YES